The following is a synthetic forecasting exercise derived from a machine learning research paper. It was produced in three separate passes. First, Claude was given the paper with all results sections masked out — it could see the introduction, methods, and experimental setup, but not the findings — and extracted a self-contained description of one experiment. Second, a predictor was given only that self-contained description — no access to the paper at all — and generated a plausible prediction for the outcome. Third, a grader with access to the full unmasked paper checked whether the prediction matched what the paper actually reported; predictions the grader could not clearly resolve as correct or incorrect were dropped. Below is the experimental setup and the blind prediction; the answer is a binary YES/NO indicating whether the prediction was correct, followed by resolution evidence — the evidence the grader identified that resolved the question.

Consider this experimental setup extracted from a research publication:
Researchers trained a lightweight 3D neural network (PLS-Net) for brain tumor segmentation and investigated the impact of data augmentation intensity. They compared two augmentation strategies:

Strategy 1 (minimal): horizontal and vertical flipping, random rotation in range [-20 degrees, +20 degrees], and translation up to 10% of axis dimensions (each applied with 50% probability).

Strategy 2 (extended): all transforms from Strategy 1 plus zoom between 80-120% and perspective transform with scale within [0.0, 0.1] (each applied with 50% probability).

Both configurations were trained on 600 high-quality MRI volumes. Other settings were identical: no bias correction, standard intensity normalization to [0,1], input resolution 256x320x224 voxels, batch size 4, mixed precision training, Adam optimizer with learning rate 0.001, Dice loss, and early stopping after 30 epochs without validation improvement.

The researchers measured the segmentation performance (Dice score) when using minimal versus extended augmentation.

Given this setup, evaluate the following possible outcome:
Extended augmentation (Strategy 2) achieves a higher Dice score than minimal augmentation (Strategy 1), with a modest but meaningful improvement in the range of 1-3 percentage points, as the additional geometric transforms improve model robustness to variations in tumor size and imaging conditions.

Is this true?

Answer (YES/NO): NO